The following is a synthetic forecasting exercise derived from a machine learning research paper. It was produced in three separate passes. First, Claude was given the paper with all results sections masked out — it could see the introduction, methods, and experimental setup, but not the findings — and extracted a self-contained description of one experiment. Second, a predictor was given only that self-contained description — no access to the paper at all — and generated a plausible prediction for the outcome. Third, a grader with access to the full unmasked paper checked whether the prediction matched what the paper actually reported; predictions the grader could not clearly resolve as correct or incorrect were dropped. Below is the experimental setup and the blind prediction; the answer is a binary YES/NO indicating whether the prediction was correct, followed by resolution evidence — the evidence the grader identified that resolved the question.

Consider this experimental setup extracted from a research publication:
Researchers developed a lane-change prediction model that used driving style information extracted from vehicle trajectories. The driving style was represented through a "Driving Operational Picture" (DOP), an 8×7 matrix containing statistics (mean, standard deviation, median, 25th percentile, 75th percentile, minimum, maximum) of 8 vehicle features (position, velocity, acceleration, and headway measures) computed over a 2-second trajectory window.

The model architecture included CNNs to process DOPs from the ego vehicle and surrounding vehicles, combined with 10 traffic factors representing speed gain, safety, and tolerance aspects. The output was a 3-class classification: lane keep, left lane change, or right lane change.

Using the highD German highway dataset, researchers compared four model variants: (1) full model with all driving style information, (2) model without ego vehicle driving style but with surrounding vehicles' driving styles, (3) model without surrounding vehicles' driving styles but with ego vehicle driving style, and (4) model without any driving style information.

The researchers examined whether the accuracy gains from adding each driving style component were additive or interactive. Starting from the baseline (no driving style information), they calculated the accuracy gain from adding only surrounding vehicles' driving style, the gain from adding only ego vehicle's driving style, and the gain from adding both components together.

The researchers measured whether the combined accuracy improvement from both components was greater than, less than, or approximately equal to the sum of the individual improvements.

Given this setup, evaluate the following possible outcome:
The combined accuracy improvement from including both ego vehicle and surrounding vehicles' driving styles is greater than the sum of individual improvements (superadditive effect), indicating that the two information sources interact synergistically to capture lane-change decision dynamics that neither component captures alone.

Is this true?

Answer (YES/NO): NO